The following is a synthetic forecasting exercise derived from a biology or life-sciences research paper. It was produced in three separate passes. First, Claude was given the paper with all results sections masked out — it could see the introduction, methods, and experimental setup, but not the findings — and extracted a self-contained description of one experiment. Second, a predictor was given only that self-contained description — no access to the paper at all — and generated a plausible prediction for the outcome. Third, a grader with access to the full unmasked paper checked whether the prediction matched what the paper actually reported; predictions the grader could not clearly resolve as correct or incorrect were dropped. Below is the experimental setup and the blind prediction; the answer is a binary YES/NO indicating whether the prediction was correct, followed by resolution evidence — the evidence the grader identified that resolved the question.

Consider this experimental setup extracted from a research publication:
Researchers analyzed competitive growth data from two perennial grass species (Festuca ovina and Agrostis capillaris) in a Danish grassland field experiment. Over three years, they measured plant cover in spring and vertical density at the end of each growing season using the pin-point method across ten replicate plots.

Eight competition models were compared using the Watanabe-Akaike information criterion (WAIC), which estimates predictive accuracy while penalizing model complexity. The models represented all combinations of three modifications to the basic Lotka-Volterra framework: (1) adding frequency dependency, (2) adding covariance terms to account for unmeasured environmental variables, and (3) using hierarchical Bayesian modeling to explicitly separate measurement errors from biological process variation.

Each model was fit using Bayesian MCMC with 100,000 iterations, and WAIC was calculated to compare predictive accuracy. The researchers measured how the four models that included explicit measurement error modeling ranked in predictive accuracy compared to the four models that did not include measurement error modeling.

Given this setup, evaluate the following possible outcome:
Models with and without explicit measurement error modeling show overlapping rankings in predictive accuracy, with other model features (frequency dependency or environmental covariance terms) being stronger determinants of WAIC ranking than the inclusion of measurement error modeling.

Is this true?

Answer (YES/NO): NO